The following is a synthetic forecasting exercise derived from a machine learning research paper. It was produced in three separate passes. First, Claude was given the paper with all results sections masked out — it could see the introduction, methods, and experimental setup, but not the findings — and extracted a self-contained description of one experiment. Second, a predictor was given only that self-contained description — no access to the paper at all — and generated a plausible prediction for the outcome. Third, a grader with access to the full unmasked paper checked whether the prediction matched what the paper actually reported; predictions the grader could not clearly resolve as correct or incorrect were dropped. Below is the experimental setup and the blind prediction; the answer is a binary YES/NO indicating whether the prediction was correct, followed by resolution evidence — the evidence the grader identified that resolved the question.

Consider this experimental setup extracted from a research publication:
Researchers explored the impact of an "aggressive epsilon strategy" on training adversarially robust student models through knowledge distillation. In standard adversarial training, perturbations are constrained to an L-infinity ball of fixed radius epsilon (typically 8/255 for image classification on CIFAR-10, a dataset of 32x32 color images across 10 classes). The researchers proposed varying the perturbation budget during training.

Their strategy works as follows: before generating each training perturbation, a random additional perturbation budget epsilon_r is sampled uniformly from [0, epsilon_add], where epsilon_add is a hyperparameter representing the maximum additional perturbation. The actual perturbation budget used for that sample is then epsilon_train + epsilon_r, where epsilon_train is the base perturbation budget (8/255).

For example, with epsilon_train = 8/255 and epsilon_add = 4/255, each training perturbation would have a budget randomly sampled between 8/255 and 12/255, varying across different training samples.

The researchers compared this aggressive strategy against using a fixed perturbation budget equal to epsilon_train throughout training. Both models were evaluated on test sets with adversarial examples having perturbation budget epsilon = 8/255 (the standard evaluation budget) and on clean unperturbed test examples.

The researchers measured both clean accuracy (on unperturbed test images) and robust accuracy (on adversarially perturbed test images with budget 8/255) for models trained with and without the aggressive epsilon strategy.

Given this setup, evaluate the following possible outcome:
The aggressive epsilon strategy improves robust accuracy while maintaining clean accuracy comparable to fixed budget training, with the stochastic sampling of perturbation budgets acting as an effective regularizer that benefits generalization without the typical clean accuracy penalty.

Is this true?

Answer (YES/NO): NO